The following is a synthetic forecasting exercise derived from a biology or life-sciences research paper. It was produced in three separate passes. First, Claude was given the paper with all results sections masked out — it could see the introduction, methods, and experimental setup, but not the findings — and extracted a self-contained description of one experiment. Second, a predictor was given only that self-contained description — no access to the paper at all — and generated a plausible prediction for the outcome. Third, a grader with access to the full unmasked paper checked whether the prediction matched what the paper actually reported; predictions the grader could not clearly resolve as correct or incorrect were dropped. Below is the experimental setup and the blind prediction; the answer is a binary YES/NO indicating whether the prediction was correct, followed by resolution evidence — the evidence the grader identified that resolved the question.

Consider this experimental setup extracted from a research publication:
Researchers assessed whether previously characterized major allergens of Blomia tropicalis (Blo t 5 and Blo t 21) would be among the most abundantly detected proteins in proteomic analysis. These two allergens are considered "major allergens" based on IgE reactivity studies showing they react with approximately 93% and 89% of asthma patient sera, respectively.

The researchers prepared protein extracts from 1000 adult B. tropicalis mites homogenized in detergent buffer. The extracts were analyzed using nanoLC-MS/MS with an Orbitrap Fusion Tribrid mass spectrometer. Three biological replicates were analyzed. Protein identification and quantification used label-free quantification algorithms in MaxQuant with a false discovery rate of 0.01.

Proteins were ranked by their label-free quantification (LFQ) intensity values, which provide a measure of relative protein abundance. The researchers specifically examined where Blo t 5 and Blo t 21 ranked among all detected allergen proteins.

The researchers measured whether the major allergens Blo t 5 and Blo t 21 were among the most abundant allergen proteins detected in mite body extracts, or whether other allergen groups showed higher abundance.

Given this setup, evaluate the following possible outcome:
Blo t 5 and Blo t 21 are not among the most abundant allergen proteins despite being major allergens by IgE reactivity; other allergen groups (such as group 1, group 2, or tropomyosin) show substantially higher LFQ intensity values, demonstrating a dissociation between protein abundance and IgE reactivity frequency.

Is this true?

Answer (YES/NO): NO